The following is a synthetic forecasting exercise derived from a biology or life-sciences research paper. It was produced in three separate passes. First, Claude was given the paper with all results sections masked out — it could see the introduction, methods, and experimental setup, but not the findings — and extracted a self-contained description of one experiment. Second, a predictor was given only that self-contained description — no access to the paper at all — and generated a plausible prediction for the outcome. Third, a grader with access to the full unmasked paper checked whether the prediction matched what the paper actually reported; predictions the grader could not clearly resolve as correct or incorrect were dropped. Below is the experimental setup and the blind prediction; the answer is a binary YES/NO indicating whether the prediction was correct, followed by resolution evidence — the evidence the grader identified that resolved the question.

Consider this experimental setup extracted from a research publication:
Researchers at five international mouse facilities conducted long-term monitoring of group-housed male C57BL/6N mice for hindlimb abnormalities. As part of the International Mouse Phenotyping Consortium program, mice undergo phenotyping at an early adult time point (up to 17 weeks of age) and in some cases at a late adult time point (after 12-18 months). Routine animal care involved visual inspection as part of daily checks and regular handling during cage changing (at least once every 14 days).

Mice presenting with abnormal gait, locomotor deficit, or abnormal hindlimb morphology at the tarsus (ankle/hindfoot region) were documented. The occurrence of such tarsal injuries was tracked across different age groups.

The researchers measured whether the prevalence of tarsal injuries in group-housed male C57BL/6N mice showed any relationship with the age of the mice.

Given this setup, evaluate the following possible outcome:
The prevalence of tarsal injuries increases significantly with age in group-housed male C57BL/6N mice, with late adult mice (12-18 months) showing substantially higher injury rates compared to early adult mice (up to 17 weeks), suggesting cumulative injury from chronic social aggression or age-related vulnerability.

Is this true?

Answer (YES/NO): NO